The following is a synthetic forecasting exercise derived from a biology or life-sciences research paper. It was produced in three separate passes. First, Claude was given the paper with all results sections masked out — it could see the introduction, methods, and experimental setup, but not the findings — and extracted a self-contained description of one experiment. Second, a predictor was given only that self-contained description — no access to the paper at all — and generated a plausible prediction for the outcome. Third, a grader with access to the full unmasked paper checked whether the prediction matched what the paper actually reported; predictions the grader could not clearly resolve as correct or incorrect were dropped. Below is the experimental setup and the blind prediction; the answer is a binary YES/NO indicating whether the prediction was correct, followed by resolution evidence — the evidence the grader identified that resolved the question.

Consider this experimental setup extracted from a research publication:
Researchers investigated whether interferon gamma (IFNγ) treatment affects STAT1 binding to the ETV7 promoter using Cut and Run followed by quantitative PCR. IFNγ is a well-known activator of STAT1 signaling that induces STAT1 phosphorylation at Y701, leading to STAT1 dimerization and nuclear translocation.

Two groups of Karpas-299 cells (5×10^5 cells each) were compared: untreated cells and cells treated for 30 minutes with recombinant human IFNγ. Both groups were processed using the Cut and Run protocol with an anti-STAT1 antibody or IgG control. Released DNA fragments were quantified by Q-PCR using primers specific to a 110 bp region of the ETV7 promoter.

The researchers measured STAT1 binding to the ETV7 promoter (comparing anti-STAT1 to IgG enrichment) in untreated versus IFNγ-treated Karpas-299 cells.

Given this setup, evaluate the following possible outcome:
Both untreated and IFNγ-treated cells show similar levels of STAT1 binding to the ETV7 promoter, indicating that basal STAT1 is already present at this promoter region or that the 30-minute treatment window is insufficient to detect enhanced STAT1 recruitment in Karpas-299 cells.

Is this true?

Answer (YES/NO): NO